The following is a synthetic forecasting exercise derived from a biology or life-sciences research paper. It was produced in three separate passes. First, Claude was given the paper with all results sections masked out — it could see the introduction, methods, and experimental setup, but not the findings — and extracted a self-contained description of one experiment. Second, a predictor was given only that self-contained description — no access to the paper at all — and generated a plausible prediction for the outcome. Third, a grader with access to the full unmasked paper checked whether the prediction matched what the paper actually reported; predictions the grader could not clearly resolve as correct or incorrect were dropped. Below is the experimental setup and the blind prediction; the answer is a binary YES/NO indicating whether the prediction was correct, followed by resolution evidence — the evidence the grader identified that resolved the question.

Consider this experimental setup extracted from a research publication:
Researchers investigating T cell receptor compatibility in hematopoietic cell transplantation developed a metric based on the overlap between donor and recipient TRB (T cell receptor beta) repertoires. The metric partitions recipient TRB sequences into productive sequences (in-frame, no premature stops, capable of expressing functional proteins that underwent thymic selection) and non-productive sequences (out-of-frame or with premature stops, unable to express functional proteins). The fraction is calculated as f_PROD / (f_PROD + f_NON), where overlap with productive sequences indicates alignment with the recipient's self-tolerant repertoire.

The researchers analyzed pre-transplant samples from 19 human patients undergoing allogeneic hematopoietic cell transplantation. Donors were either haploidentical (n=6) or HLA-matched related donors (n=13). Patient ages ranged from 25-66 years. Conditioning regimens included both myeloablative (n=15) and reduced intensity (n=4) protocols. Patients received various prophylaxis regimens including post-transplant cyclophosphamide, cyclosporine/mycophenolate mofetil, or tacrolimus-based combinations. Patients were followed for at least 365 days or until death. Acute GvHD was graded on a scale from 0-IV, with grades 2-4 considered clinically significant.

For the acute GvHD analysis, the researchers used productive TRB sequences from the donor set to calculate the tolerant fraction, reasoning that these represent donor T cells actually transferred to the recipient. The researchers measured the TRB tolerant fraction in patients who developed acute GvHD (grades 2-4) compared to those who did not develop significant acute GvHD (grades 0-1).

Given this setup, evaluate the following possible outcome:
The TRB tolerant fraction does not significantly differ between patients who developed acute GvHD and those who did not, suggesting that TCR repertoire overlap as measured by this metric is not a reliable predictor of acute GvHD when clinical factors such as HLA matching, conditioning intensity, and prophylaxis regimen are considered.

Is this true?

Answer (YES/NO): NO